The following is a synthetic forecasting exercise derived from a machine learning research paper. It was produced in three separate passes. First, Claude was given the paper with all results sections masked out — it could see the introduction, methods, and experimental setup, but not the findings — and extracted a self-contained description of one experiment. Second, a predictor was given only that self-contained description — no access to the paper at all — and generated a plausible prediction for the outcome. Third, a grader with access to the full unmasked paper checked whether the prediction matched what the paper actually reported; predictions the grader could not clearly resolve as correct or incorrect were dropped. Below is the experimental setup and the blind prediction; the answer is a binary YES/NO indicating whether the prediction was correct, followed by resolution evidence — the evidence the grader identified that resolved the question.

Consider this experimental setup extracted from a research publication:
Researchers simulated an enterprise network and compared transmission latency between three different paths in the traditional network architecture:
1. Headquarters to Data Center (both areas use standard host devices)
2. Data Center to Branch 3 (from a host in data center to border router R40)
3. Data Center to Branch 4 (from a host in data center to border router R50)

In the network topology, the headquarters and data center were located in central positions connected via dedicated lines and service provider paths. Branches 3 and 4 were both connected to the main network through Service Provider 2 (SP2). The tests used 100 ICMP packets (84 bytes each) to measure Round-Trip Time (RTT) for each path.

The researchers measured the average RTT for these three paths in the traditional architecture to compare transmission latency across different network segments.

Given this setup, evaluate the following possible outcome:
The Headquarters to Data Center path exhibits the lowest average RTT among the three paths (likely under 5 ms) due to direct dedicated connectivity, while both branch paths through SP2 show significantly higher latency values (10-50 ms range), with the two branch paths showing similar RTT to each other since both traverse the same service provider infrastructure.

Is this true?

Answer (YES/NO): NO